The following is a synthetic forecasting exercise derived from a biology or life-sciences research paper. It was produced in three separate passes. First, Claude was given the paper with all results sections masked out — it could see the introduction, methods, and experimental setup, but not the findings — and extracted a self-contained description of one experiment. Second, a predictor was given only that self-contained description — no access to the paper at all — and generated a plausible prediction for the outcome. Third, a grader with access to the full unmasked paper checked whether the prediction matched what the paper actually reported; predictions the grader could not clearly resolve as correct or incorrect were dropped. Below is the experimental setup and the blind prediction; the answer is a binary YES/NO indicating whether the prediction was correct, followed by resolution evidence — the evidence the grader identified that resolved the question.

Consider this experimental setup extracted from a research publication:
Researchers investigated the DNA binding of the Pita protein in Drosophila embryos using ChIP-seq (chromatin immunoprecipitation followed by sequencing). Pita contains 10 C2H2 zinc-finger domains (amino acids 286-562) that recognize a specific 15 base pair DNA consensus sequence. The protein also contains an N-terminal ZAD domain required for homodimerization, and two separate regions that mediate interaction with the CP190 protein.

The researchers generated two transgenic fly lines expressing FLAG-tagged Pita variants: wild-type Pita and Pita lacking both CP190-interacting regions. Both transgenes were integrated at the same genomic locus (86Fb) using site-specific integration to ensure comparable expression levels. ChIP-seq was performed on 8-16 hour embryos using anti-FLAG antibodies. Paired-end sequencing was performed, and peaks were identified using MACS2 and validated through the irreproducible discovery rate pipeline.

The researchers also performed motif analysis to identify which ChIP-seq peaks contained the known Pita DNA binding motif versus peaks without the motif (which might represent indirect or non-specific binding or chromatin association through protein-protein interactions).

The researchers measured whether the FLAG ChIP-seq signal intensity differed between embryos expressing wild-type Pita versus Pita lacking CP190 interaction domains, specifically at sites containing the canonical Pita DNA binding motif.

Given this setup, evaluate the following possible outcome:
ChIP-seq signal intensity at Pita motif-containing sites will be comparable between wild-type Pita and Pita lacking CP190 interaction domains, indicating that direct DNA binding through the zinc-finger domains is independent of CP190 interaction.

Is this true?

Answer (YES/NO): YES